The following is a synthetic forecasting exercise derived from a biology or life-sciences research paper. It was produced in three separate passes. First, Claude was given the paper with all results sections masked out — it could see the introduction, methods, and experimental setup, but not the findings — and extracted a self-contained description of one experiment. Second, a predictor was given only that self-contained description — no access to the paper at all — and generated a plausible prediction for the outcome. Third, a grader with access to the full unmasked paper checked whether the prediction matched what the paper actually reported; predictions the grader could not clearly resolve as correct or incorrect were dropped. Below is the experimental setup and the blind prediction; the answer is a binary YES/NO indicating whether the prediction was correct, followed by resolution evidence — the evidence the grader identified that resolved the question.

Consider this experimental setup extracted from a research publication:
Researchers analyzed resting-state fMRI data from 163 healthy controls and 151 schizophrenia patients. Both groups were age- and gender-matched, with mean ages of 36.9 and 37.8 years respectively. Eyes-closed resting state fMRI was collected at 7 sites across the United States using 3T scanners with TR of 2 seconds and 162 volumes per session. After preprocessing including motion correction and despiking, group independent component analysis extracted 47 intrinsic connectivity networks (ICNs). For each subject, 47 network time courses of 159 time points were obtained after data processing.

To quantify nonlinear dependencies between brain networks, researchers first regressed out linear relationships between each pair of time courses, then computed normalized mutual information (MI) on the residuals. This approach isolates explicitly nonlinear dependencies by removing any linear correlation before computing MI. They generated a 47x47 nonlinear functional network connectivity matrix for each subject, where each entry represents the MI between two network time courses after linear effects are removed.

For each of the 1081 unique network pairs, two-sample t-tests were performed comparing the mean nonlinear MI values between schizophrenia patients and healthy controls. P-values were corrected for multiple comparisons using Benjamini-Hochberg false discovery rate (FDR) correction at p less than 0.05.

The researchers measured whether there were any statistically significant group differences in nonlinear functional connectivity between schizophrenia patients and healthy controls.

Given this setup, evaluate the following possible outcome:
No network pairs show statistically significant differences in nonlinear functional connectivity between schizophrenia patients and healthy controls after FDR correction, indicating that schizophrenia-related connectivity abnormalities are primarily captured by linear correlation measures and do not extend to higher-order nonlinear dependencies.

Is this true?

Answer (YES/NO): NO